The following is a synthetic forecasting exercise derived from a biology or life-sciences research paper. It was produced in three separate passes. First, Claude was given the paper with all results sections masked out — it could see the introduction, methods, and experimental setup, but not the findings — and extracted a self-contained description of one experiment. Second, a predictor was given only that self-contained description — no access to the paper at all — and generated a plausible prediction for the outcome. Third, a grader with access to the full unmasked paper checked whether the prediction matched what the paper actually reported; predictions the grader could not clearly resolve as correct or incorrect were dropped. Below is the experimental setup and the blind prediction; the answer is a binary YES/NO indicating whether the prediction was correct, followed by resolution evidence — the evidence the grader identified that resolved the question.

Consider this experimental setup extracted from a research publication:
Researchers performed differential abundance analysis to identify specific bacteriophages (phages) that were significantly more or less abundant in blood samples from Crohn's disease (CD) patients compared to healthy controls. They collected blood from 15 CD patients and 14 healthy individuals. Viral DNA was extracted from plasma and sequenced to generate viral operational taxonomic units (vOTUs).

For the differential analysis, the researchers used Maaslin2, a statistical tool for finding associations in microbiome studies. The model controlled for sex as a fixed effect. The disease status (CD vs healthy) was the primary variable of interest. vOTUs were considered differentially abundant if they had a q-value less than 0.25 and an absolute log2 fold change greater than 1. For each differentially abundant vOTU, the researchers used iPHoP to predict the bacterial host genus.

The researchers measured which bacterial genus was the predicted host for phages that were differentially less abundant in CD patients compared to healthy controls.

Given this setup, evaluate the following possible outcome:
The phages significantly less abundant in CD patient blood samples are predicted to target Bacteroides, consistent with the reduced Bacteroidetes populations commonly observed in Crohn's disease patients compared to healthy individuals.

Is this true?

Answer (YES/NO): NO